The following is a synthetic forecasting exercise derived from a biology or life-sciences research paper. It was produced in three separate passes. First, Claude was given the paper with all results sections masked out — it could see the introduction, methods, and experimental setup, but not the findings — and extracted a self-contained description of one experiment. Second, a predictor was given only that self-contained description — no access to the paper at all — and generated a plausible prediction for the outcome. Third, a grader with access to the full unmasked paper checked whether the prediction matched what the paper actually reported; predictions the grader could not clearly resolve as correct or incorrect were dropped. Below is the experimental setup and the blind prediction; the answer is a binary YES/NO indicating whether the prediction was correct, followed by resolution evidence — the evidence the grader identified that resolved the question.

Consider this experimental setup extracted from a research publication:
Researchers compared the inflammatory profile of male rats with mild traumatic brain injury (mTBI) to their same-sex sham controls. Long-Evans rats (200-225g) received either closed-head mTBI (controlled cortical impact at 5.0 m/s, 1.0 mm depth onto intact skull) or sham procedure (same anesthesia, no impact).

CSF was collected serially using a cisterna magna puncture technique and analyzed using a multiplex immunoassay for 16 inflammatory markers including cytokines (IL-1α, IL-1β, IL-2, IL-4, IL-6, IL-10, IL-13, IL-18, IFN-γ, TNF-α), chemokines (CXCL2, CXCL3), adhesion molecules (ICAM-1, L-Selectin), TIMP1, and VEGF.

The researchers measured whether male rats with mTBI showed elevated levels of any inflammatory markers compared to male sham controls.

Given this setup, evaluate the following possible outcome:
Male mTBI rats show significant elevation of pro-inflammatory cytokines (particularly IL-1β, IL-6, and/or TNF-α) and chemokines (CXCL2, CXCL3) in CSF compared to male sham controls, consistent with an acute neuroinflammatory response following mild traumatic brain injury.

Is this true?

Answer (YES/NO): NO